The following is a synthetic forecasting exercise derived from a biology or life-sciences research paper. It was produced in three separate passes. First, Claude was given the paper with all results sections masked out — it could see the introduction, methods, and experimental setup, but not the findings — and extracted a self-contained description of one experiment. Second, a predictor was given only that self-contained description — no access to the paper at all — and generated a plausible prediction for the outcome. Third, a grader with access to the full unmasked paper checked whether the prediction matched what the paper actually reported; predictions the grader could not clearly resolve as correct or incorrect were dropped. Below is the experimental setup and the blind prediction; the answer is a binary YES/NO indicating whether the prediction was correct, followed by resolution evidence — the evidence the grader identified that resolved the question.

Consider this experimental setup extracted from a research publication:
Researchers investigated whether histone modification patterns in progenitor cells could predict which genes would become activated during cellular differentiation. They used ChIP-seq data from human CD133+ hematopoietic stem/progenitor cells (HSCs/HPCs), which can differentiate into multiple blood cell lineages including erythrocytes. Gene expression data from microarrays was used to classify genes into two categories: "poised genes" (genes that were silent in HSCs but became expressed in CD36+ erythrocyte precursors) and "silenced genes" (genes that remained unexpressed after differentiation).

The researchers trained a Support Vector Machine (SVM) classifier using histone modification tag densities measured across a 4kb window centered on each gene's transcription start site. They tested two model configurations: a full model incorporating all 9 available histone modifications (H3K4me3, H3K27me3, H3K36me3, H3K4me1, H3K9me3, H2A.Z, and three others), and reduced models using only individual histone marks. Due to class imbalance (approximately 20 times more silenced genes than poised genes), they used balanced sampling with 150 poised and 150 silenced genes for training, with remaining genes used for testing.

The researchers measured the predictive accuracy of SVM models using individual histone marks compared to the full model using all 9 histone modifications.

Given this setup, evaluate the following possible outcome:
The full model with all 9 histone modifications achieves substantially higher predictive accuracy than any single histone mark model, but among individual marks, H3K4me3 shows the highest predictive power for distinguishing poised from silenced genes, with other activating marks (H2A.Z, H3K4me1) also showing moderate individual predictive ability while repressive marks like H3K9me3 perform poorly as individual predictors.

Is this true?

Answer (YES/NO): NO